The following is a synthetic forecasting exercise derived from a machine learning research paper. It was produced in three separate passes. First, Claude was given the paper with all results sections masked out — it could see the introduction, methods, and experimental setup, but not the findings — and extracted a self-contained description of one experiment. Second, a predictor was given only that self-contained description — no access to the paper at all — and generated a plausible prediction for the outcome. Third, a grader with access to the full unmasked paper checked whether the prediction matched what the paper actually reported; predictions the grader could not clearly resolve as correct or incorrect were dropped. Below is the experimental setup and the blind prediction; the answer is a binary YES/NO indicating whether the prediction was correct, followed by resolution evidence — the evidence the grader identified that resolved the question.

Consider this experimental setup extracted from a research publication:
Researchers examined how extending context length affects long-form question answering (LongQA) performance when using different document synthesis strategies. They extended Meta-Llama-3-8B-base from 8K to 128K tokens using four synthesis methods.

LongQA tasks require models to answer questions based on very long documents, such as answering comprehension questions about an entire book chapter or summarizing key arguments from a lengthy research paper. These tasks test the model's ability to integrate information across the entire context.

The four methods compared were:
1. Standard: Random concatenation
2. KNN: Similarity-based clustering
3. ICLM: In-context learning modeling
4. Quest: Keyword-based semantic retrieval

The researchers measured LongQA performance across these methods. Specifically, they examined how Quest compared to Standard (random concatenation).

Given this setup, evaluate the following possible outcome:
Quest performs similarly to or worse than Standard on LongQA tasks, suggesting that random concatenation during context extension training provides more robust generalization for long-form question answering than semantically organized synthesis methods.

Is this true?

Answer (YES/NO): NO